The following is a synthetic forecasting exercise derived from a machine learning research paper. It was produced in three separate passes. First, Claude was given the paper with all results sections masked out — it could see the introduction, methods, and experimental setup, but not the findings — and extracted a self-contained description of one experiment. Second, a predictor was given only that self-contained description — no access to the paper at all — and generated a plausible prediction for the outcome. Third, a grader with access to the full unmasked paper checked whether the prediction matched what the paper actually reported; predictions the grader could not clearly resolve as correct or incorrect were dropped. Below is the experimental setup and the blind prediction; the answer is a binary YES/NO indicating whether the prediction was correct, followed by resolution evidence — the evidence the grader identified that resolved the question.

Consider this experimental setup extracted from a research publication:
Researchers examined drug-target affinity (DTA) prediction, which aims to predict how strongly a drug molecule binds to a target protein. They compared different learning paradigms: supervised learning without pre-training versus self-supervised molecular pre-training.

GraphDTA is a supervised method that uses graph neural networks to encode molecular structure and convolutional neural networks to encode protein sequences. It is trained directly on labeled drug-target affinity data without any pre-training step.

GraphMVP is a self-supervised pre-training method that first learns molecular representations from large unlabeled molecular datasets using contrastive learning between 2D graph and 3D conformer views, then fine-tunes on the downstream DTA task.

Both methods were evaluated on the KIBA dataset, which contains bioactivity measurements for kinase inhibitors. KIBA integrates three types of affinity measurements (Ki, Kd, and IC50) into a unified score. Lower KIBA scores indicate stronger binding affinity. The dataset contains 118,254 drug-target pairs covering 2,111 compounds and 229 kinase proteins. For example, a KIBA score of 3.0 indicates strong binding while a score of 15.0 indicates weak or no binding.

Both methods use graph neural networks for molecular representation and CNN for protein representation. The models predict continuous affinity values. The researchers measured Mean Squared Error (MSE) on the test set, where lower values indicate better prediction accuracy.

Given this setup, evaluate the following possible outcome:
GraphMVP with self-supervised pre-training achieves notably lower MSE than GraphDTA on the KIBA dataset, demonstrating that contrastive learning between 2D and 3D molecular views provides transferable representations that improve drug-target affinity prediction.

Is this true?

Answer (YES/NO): YES